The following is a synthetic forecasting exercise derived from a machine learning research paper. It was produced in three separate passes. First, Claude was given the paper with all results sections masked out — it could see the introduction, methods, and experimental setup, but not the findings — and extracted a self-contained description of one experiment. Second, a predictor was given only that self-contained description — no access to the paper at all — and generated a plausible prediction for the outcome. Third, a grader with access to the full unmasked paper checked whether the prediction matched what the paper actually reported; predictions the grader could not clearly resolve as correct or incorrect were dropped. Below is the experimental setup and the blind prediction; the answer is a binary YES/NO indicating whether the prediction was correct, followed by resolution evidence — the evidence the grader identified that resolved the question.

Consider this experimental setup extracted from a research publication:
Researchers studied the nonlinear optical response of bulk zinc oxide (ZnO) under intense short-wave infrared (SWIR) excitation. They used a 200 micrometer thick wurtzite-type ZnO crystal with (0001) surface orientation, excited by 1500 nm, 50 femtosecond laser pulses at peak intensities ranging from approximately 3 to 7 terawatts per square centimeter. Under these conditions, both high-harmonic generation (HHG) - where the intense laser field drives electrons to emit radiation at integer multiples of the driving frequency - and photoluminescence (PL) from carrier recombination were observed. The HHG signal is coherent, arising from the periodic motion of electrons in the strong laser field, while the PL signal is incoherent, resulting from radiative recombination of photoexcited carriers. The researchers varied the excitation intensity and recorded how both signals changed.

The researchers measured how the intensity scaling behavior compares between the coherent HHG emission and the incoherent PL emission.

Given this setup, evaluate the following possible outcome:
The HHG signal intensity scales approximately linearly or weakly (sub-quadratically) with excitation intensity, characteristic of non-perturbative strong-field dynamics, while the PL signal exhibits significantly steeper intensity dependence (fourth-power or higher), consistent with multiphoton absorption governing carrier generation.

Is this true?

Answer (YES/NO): NO